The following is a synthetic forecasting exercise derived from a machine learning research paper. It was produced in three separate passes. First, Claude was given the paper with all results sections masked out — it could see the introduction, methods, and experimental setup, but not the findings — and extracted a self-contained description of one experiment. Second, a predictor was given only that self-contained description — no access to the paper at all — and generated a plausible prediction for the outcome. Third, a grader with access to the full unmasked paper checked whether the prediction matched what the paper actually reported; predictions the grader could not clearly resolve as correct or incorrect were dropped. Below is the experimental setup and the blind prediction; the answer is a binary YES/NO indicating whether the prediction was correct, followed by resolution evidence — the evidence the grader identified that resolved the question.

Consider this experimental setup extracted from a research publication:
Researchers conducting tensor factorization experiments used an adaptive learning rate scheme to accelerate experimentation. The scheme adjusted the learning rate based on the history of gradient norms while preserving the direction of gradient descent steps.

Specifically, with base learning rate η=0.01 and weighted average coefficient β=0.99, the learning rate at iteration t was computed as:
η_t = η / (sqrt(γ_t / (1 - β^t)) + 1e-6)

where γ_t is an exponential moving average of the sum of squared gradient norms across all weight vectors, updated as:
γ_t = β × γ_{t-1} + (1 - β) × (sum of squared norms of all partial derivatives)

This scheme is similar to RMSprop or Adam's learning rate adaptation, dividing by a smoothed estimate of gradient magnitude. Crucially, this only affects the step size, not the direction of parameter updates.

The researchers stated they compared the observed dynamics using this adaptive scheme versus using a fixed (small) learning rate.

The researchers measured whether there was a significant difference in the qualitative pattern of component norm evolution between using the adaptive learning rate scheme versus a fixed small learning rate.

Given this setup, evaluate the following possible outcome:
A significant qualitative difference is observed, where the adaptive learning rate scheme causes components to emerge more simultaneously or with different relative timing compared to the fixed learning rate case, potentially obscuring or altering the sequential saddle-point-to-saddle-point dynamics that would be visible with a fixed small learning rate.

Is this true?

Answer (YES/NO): NO